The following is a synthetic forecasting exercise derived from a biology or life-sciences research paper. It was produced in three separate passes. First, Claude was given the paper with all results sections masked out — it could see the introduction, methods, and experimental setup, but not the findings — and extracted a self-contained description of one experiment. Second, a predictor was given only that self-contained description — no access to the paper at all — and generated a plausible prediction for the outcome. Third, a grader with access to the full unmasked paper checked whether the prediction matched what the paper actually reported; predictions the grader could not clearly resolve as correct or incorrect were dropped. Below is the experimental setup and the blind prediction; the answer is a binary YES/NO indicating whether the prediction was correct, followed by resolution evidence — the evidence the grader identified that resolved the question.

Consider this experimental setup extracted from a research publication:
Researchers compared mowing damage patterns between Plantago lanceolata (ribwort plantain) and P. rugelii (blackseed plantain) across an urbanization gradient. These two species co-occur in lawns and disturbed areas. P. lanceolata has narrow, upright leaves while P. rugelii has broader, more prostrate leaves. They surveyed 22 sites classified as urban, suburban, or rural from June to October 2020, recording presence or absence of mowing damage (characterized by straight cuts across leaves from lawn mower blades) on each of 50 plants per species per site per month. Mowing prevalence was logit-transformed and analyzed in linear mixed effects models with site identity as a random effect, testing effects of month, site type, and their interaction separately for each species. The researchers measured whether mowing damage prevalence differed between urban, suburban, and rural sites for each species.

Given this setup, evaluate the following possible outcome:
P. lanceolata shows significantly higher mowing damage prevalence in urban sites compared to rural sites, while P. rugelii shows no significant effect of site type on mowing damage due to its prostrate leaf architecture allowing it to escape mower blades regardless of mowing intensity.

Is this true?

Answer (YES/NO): NO